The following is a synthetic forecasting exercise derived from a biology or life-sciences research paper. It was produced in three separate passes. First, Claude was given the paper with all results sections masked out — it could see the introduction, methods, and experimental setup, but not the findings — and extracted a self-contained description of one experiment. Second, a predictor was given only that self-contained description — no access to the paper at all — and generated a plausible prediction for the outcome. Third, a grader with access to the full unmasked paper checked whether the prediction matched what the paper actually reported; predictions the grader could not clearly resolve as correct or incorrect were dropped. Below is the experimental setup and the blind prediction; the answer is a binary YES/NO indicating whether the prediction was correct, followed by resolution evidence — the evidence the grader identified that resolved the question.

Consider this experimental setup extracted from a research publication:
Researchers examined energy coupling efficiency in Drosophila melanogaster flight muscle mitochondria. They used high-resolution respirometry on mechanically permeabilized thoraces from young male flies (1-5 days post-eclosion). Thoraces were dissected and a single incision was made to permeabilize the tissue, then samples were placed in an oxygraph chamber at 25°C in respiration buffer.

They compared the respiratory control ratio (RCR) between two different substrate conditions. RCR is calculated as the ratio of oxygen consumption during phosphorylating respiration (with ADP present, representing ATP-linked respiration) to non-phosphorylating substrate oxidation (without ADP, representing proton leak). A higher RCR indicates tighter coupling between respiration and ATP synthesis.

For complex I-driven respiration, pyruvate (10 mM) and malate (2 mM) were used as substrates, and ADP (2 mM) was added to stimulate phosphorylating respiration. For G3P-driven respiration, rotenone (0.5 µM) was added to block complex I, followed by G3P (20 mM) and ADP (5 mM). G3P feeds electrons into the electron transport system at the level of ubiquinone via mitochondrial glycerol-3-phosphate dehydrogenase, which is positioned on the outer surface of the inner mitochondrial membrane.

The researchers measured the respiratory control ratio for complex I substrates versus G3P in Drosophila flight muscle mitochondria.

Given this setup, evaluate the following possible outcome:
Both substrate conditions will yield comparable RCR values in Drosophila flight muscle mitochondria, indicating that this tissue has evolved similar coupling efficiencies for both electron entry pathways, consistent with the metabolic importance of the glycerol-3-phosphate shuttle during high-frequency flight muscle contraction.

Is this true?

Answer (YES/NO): NO